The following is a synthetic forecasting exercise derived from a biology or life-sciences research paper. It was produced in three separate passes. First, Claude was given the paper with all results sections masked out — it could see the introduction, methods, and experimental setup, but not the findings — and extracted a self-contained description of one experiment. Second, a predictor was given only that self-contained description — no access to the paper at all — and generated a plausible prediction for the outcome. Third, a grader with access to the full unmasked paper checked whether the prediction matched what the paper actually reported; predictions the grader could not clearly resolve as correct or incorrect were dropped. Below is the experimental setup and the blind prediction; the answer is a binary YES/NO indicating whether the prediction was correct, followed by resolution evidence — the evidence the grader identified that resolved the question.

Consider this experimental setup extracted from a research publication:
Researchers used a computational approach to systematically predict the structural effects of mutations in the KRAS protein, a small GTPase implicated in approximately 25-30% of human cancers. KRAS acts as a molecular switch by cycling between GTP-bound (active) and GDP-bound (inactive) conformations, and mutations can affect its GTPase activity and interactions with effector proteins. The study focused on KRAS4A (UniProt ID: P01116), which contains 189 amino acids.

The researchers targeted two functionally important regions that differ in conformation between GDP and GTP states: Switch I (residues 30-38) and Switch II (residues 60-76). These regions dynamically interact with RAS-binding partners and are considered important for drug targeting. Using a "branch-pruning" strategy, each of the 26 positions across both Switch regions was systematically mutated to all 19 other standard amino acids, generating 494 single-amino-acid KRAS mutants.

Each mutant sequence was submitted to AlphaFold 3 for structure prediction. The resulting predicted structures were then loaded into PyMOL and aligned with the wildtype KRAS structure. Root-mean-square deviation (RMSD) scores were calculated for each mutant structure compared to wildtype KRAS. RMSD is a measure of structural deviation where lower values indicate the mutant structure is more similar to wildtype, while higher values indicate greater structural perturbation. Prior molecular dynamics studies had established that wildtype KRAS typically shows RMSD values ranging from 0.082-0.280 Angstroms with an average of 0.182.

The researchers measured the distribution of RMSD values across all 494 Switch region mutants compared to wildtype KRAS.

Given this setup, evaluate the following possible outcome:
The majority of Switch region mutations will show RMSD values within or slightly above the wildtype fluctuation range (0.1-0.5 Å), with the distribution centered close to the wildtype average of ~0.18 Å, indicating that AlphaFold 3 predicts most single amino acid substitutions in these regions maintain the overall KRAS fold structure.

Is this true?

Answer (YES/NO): YES